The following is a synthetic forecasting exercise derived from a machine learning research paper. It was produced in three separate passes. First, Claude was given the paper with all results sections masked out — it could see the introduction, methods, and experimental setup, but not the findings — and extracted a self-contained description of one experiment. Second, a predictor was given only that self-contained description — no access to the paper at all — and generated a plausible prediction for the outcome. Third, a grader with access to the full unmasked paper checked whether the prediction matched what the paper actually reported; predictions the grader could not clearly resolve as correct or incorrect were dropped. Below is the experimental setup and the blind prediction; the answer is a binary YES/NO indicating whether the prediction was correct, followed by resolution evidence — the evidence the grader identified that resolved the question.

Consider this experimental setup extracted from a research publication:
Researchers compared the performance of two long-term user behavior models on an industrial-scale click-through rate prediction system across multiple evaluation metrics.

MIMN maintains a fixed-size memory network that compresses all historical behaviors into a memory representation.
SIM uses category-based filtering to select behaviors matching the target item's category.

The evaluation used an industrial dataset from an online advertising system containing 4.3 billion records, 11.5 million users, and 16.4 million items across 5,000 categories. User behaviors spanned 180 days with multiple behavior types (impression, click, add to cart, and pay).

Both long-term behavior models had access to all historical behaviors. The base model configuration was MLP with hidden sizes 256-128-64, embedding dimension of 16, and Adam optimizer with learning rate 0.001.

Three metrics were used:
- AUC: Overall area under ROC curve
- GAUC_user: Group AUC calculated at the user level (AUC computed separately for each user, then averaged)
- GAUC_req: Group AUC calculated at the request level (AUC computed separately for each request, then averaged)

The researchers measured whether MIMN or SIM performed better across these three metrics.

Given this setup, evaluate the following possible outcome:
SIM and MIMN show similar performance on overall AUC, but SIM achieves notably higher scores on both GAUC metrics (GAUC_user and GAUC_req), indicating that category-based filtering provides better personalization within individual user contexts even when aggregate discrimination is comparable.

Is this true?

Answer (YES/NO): NO